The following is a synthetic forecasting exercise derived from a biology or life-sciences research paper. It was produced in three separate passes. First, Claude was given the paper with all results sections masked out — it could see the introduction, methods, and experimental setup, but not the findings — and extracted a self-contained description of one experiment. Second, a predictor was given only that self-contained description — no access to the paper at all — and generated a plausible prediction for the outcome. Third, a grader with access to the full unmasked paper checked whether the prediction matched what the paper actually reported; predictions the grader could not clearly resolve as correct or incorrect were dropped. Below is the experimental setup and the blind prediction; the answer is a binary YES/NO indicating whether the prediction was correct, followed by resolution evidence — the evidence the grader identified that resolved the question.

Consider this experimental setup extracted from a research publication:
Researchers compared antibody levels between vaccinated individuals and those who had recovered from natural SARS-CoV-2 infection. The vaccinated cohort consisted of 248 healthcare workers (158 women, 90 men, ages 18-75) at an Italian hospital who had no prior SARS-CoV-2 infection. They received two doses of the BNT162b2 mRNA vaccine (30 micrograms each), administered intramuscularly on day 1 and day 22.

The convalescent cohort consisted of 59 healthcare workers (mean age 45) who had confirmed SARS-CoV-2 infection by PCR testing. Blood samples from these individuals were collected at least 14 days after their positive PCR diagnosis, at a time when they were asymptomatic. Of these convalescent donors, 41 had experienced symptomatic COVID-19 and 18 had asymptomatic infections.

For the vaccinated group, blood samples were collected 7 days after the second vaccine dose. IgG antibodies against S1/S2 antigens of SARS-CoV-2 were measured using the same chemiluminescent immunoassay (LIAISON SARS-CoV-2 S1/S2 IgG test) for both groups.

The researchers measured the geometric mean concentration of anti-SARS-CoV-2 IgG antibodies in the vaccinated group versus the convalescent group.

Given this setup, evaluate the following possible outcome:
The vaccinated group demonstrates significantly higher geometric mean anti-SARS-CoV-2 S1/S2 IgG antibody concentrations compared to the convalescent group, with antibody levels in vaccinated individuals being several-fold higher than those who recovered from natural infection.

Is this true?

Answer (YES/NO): YES